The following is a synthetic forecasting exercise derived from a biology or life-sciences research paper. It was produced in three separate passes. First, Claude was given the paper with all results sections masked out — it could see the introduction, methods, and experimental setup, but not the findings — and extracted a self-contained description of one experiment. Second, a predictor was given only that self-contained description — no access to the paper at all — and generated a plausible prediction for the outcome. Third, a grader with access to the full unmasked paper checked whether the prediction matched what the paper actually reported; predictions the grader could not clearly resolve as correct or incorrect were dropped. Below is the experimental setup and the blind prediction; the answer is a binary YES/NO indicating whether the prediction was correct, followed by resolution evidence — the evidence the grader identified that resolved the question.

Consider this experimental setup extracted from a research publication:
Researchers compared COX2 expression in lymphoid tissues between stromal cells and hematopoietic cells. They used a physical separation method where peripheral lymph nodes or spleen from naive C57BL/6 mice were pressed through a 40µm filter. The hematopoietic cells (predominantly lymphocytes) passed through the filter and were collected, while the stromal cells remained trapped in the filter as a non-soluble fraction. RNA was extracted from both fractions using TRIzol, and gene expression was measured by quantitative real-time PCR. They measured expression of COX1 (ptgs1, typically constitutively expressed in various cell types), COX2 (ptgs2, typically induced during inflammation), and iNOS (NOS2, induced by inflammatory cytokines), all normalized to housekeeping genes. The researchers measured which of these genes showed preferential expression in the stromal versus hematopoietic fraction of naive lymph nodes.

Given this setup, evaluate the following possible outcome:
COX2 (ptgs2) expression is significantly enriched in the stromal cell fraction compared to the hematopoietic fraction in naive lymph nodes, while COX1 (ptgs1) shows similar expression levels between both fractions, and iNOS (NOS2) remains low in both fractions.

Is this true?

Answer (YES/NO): NO